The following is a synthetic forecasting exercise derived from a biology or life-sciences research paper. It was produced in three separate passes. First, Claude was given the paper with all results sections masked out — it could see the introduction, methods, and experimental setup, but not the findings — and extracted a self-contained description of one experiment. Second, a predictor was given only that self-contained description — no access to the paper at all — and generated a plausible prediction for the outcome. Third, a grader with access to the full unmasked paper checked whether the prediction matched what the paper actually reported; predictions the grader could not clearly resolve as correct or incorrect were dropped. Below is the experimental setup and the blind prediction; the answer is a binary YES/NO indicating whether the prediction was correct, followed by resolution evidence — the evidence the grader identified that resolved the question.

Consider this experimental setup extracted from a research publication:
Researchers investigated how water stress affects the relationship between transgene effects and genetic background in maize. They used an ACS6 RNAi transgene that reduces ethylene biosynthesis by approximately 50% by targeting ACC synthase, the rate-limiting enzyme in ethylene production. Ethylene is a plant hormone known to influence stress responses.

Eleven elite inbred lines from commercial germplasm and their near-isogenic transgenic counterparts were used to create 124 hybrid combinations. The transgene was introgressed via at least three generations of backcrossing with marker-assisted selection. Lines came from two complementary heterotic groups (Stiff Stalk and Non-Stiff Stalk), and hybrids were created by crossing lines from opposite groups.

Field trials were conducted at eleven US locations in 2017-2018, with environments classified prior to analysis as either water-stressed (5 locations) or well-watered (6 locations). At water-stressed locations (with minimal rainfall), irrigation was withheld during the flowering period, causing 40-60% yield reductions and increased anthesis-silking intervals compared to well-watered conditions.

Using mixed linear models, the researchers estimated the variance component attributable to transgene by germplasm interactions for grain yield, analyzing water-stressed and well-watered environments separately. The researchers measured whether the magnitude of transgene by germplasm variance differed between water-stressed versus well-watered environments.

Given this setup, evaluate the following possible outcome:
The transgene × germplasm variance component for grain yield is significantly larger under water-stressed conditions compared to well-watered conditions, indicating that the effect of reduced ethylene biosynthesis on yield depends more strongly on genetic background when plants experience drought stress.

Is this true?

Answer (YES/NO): YES